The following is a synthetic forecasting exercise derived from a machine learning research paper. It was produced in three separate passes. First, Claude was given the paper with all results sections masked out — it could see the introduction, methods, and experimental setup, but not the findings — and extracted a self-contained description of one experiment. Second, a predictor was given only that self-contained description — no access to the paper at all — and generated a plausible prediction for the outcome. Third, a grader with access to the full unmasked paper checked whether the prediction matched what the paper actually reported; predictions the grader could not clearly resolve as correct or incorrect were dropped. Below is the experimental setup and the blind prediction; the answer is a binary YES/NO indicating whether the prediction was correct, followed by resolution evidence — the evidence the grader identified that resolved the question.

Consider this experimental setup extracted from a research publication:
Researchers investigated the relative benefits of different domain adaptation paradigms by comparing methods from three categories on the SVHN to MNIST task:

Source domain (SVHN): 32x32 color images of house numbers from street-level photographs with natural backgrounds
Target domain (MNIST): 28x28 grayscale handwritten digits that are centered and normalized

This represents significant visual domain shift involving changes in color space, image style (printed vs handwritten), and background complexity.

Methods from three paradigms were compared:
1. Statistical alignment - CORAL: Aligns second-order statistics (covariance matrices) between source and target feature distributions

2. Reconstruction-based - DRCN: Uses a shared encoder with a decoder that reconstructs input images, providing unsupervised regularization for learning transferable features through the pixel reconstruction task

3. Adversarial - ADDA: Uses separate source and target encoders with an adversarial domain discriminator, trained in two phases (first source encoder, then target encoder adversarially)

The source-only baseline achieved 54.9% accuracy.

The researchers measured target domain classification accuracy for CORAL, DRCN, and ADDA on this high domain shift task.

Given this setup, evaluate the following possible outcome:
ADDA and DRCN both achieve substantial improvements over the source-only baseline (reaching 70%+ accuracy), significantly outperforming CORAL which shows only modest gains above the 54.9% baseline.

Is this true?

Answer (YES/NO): YES